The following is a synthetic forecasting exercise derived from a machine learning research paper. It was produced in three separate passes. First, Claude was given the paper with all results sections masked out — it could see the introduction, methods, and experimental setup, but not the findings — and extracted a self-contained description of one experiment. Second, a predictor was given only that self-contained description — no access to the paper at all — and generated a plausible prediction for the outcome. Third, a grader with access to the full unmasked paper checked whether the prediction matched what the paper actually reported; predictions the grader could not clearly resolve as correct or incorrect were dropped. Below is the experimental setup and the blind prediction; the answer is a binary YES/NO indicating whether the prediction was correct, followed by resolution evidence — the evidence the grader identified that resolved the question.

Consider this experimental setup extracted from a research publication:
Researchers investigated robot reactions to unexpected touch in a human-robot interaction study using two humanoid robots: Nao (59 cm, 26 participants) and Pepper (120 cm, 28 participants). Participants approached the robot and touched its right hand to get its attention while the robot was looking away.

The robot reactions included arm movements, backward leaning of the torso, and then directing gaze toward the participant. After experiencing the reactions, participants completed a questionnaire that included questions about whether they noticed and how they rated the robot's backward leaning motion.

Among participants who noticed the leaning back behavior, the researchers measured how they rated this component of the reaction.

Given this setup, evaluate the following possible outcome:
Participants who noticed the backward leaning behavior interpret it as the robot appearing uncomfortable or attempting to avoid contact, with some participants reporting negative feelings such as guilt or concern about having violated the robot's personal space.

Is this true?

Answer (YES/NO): NO